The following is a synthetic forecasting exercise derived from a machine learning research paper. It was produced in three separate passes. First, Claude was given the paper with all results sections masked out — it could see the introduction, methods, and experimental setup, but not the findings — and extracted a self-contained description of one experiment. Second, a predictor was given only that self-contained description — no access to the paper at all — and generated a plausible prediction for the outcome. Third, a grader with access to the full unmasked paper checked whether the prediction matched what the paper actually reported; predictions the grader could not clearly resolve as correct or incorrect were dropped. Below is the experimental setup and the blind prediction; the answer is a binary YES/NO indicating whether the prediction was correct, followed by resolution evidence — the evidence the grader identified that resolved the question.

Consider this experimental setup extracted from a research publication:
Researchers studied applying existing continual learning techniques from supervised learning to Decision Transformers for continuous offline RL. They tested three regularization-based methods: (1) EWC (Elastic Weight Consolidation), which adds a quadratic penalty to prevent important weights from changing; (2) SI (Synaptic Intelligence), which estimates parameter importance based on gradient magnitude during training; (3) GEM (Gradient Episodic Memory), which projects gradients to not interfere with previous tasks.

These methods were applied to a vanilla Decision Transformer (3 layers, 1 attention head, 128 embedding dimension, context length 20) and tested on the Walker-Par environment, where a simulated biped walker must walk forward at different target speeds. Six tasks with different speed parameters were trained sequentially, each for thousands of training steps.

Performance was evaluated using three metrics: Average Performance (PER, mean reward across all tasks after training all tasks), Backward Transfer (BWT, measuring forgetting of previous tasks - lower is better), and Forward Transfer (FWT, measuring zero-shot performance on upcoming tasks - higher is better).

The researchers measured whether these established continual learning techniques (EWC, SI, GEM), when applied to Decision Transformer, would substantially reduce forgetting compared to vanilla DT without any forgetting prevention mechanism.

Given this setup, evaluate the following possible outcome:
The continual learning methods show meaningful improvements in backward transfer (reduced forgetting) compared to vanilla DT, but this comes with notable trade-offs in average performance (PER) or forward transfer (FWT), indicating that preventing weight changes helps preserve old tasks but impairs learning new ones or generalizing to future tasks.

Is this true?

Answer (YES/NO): NO